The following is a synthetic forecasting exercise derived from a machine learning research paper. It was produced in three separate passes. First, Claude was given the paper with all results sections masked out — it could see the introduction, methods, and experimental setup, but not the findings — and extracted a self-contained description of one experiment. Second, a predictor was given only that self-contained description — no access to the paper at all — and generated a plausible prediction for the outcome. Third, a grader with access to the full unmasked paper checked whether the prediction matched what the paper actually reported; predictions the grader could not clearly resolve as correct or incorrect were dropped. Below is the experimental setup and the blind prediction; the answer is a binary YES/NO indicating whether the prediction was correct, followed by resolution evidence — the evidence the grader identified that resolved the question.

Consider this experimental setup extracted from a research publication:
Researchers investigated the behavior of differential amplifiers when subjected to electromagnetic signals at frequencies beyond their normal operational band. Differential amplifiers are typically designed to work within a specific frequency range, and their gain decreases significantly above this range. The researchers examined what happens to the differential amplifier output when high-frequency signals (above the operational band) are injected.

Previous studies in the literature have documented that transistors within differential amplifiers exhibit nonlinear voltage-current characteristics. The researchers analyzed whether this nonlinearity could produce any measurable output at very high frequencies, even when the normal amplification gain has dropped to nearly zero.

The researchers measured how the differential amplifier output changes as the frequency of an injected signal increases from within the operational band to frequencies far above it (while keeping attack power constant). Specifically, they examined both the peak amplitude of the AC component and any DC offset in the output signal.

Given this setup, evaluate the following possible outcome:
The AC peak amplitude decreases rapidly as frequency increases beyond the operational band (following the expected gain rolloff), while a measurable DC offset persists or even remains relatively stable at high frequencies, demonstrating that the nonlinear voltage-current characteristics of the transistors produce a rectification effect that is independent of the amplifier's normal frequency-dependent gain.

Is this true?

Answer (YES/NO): YES